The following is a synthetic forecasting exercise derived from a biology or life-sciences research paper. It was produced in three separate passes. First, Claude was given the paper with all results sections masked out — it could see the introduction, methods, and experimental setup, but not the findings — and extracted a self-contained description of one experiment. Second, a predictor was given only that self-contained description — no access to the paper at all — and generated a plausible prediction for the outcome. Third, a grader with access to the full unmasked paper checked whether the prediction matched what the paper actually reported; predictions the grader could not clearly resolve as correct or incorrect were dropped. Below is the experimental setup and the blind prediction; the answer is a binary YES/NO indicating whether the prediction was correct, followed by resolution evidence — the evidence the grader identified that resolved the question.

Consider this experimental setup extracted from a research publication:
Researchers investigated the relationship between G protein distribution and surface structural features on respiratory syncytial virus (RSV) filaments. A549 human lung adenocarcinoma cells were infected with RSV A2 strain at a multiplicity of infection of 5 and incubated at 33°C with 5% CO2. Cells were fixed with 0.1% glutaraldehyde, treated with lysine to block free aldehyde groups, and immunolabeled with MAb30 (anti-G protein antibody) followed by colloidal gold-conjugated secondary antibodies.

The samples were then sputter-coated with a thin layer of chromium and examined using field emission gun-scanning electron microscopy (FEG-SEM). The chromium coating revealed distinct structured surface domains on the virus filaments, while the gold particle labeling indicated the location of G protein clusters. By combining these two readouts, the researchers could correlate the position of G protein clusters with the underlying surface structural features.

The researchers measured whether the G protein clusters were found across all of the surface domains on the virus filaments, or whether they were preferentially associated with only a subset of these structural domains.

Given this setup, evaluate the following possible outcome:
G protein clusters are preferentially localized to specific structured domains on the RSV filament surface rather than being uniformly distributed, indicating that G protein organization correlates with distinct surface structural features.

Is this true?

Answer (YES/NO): YES